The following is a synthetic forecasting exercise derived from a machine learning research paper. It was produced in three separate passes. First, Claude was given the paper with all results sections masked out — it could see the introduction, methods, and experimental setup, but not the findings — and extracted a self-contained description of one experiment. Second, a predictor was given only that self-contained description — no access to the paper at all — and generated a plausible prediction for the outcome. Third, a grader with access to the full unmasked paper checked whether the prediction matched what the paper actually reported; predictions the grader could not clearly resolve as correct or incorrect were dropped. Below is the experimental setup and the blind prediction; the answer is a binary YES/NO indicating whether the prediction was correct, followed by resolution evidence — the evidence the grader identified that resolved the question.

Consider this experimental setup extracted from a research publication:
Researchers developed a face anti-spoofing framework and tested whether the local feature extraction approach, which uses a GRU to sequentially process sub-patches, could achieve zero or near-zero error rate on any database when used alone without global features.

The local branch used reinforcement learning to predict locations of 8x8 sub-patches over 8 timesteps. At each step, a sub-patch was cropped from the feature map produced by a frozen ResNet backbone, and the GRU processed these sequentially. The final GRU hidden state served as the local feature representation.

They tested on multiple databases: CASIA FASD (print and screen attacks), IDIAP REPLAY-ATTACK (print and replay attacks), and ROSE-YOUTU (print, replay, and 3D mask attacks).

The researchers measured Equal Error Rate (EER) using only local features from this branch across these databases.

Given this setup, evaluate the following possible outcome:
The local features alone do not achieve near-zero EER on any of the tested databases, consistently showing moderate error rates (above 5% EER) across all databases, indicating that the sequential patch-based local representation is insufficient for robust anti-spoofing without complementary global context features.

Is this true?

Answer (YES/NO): NO